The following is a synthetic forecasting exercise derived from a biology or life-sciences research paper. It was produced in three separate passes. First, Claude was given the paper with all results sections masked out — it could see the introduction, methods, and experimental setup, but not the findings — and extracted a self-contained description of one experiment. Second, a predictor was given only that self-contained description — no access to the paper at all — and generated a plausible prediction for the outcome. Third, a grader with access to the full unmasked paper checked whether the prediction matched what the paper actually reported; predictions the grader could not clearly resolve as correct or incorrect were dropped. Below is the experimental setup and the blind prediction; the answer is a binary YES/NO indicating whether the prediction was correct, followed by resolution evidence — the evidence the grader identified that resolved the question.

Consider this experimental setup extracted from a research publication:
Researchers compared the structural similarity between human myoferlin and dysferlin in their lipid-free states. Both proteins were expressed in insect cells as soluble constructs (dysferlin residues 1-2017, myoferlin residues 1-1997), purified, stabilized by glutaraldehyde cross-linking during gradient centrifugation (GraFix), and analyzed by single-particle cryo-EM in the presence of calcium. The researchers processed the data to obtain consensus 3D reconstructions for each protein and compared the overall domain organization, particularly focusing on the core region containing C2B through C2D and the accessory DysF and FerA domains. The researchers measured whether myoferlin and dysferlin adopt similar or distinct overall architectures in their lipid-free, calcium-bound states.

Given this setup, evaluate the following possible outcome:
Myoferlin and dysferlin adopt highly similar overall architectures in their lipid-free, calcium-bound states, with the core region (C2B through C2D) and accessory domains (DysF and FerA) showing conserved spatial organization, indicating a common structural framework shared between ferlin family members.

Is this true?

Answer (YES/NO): YES